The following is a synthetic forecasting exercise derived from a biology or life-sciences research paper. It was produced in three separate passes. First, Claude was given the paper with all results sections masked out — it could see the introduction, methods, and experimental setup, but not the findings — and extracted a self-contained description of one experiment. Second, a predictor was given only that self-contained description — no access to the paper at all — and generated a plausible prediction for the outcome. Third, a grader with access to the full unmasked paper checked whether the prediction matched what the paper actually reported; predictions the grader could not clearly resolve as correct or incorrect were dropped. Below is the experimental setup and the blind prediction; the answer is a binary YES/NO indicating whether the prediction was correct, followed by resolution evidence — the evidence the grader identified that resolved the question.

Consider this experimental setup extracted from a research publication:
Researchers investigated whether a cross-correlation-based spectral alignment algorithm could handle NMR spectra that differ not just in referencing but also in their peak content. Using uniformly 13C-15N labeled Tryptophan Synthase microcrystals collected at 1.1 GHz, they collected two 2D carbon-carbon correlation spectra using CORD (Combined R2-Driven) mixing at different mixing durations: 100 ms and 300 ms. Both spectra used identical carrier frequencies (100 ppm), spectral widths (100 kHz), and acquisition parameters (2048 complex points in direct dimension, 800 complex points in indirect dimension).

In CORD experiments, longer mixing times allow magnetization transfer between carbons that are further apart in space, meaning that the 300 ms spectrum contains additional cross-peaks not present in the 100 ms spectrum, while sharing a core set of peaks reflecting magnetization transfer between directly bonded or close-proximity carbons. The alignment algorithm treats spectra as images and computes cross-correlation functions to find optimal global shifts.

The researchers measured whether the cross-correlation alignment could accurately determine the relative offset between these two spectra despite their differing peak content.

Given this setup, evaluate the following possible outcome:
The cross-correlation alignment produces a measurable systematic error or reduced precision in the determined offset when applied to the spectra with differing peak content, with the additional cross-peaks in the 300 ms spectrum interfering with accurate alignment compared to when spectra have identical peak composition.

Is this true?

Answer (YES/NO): NO